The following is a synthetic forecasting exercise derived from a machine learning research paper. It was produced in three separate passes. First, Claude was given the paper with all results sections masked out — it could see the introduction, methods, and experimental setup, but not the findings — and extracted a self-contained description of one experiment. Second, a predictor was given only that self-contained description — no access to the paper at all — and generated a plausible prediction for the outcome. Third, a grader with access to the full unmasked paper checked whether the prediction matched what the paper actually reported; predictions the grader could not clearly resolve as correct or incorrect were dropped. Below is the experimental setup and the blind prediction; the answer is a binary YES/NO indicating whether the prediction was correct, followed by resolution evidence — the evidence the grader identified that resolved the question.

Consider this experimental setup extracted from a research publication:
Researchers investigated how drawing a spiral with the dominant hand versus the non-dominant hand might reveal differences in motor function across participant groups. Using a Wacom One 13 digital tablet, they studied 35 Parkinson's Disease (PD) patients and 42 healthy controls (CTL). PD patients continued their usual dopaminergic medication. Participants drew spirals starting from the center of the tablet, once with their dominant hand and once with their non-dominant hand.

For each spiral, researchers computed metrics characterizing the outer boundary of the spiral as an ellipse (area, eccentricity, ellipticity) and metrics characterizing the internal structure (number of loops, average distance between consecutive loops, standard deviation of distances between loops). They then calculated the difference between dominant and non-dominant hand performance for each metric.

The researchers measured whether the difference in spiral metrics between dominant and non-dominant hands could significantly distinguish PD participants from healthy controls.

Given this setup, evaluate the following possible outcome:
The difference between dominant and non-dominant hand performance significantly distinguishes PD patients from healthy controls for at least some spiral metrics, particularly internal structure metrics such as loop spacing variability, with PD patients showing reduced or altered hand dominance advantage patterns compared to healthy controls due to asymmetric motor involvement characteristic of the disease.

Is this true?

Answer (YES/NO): NO